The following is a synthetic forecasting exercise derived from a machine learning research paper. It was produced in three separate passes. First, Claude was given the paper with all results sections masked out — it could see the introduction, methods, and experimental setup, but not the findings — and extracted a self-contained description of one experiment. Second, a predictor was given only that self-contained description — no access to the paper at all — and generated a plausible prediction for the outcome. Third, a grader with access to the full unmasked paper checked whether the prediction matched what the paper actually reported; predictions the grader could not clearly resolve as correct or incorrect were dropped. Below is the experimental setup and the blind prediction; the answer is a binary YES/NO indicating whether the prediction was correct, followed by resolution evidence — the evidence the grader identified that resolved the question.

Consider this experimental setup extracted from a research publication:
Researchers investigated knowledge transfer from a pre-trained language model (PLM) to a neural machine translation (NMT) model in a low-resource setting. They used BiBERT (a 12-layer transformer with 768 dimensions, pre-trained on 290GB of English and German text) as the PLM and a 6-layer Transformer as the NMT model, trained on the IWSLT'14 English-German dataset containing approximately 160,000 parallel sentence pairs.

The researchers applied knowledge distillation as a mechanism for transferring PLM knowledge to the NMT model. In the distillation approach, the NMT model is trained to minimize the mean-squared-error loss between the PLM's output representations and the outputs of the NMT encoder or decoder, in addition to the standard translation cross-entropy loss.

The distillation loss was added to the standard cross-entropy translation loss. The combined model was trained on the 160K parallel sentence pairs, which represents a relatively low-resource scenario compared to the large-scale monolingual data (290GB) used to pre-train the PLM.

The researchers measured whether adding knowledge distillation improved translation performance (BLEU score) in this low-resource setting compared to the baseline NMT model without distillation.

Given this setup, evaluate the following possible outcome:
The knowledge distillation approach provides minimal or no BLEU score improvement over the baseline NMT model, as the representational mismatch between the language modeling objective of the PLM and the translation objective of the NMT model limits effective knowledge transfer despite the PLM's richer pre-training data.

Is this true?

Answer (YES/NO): NO